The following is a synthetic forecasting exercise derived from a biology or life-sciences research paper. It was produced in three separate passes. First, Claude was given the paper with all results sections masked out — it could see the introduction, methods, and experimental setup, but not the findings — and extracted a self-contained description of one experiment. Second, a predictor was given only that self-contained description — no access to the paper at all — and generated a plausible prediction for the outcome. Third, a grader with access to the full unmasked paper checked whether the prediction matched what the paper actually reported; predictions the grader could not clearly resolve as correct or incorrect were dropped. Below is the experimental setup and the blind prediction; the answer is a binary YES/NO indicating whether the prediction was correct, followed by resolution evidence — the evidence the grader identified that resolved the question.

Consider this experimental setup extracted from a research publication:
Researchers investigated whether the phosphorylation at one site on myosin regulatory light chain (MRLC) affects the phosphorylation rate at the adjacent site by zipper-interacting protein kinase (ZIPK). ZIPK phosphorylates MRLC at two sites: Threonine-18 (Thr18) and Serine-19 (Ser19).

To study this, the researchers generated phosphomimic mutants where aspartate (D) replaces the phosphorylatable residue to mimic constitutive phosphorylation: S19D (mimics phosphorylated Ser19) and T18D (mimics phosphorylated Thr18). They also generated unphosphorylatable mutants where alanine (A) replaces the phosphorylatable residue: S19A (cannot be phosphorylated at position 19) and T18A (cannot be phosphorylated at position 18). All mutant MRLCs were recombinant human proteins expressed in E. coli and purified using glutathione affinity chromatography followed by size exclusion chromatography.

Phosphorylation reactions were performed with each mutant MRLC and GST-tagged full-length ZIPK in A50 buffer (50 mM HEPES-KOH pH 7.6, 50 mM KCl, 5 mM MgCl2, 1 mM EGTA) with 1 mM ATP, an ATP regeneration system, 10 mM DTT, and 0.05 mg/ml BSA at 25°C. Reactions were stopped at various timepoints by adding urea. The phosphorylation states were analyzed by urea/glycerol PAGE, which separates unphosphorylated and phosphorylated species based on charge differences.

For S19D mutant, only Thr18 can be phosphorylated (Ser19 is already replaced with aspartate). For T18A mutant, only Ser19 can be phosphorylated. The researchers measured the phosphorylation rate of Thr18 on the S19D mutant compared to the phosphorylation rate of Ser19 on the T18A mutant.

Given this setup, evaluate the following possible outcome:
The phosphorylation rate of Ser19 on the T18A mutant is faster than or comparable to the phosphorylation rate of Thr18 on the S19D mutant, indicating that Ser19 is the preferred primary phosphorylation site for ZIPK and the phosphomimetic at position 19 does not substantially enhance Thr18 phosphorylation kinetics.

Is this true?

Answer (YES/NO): YES